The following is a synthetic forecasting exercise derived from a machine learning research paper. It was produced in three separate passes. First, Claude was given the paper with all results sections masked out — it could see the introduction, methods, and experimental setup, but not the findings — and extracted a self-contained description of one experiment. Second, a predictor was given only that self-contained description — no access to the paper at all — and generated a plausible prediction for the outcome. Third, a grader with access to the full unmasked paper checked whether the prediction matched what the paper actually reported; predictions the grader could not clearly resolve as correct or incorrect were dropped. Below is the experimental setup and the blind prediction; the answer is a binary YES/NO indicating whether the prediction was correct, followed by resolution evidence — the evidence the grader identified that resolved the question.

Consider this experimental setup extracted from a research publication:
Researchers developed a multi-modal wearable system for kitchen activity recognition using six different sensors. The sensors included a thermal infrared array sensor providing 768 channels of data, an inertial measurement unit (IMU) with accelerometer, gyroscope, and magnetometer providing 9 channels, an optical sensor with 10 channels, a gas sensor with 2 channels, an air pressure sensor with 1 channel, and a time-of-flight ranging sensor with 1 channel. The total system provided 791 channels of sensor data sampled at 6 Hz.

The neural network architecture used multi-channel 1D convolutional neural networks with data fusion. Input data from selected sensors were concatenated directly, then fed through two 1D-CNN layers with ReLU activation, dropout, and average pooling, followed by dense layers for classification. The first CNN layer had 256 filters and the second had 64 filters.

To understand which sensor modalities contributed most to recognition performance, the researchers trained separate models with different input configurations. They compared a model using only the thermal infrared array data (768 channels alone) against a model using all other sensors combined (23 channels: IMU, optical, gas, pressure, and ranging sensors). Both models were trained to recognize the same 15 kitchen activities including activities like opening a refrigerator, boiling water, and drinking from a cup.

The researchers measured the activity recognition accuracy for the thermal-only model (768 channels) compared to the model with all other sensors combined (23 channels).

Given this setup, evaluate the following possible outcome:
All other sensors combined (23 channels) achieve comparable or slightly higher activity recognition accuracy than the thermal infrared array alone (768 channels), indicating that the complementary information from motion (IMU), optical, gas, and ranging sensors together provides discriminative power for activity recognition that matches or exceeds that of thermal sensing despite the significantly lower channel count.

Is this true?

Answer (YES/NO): NO